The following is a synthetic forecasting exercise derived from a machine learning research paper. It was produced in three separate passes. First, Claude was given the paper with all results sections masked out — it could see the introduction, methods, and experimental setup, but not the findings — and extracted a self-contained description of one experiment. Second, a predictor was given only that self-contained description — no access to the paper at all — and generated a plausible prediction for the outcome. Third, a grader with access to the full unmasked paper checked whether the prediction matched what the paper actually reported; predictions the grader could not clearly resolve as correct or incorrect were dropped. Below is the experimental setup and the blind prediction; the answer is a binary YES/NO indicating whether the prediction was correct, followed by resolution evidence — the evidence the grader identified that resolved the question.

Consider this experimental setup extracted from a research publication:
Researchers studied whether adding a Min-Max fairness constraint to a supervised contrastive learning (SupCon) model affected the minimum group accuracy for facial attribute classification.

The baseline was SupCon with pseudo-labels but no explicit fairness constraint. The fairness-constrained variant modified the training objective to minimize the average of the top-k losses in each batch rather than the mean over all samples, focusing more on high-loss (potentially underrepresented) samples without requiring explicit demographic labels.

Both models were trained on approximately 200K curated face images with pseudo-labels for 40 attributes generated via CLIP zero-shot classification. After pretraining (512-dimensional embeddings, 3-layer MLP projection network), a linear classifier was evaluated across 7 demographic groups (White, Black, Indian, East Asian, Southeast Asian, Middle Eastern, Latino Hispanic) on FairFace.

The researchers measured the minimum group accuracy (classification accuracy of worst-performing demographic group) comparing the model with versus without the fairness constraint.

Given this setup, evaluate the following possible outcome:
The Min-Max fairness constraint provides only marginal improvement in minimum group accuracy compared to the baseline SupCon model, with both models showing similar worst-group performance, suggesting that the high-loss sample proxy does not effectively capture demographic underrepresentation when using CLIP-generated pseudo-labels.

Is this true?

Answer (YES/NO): NO